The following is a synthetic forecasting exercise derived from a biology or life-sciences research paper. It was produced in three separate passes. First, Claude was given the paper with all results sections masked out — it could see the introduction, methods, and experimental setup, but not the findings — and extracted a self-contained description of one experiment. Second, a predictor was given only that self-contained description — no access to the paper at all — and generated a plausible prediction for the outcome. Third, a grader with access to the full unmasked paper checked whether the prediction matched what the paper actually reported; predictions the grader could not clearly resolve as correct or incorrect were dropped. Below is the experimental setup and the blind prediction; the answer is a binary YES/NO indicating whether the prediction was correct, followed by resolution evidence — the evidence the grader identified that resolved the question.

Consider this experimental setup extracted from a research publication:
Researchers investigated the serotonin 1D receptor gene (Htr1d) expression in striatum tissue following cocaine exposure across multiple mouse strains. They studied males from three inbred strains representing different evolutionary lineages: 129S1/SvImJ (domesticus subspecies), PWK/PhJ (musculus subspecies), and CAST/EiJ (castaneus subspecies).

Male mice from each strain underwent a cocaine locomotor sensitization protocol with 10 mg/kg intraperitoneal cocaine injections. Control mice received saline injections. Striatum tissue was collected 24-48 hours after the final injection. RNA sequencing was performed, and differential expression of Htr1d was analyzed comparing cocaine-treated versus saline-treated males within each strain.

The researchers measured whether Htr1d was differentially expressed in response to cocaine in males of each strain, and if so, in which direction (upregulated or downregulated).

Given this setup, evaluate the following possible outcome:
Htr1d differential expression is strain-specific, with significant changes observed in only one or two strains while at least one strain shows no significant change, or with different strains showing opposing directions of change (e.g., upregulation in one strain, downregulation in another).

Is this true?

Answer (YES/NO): YES